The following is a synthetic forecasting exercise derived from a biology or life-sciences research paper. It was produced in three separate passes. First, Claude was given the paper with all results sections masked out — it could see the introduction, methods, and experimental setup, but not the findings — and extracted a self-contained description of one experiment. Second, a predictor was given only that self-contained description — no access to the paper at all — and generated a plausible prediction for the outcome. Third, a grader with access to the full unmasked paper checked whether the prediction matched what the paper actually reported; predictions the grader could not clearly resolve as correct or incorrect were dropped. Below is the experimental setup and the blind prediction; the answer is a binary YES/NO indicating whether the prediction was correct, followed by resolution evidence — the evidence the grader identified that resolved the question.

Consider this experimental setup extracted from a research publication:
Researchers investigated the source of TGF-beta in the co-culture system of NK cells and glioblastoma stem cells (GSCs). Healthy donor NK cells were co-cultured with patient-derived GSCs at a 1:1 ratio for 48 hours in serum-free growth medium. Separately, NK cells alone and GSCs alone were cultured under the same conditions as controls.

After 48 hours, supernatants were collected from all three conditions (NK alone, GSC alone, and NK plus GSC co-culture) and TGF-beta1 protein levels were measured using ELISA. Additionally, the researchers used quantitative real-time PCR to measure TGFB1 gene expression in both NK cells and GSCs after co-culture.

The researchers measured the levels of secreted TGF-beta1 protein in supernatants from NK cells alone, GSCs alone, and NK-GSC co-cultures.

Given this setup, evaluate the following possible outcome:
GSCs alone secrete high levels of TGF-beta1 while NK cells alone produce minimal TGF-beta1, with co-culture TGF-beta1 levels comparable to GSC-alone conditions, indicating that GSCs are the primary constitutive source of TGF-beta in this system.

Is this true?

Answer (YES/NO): NO